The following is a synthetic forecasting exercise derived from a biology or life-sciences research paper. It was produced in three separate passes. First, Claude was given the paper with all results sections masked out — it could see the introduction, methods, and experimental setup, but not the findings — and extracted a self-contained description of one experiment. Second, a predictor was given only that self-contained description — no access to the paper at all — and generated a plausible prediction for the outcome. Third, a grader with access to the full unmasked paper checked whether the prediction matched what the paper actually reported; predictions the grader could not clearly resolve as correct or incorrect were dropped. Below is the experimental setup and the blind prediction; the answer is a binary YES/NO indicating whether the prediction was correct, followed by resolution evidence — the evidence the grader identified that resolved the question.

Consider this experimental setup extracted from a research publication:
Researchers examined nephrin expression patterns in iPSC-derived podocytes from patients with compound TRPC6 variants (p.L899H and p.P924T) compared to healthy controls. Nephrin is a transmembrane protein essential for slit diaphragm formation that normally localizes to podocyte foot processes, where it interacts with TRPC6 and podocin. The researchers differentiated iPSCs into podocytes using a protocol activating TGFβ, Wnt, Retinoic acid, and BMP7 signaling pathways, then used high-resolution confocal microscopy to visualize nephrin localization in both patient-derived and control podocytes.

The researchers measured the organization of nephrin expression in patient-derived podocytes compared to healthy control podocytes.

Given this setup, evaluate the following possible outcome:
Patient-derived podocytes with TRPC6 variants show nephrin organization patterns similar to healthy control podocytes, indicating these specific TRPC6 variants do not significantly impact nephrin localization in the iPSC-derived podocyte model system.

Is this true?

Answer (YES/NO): NO